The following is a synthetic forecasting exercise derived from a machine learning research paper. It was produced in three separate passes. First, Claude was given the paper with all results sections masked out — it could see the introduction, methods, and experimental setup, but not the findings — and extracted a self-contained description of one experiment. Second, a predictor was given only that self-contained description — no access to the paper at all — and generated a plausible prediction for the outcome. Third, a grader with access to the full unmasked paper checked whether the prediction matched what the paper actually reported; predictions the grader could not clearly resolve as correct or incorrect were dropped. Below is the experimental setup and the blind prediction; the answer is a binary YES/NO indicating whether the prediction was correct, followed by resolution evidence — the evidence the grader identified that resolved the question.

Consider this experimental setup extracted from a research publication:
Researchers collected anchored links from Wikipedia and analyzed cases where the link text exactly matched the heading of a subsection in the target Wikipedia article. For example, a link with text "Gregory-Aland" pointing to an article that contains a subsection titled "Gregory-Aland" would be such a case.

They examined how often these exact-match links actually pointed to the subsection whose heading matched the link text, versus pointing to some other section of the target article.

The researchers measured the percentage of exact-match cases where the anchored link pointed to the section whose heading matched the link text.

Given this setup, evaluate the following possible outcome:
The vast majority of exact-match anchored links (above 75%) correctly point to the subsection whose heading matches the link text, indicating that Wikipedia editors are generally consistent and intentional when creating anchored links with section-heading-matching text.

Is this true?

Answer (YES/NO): YES